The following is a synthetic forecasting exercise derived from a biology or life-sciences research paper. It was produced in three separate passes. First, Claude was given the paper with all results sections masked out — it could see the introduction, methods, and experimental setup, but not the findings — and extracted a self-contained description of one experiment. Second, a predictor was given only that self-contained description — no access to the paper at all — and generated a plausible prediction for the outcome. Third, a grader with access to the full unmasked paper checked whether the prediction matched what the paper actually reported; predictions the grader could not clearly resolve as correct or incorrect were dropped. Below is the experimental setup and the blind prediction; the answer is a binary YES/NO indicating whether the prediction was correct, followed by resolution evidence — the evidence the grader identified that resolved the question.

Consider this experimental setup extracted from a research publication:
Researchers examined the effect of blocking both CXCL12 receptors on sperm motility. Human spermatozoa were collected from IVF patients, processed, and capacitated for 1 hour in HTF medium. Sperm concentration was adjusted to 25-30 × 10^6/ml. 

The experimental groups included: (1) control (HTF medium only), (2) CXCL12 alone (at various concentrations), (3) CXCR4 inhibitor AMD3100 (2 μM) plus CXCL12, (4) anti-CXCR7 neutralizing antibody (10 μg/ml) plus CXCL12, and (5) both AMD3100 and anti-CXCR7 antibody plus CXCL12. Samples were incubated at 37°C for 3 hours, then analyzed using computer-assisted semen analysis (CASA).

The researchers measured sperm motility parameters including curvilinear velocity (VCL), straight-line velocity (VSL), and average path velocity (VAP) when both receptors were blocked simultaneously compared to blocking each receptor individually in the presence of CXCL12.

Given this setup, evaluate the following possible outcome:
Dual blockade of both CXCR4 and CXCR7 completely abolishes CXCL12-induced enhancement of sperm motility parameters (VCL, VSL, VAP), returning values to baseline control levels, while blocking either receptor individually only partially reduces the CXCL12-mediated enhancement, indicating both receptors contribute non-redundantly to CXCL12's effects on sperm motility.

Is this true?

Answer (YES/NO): NO